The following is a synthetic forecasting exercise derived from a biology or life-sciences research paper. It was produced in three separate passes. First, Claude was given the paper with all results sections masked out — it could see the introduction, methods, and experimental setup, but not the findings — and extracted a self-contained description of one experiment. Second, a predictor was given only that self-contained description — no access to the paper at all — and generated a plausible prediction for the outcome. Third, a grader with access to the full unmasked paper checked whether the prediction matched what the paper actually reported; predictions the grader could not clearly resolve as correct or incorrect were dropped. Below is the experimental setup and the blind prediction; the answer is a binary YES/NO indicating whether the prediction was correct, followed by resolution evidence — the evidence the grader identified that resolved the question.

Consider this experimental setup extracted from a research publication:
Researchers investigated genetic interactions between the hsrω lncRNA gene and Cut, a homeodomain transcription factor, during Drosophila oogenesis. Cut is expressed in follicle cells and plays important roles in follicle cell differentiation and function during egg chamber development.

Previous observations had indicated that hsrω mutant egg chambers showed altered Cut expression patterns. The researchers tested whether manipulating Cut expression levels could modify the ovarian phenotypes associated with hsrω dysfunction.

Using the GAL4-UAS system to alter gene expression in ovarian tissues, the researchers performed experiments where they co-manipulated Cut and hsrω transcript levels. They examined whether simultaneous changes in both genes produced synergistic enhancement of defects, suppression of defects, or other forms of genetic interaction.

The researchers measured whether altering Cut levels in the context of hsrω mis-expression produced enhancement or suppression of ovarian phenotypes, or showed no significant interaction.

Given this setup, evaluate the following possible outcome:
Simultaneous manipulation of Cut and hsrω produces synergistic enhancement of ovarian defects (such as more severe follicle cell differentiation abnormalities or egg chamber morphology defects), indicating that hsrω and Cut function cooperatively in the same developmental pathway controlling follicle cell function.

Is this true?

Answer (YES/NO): NO